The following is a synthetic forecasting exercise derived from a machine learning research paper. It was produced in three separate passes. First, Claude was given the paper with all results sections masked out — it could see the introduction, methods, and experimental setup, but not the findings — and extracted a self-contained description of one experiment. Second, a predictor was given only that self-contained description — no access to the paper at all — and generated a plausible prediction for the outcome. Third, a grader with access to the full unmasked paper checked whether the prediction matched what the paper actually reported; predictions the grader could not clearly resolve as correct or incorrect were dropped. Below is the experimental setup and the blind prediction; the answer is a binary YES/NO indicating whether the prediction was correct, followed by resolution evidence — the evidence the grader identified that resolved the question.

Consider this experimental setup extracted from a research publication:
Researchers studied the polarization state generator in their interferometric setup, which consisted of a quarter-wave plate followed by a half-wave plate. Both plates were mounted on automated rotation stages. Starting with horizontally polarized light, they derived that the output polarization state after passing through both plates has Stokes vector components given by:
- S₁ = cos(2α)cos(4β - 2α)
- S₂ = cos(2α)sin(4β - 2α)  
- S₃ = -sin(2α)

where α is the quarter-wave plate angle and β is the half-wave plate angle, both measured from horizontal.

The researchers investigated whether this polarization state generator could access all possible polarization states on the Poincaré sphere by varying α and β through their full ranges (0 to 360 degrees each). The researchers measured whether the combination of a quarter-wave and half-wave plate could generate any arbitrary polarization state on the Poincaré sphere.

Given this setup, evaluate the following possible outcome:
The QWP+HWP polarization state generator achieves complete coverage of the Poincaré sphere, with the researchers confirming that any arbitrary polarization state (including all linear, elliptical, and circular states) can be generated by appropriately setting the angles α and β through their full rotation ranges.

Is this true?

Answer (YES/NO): YES